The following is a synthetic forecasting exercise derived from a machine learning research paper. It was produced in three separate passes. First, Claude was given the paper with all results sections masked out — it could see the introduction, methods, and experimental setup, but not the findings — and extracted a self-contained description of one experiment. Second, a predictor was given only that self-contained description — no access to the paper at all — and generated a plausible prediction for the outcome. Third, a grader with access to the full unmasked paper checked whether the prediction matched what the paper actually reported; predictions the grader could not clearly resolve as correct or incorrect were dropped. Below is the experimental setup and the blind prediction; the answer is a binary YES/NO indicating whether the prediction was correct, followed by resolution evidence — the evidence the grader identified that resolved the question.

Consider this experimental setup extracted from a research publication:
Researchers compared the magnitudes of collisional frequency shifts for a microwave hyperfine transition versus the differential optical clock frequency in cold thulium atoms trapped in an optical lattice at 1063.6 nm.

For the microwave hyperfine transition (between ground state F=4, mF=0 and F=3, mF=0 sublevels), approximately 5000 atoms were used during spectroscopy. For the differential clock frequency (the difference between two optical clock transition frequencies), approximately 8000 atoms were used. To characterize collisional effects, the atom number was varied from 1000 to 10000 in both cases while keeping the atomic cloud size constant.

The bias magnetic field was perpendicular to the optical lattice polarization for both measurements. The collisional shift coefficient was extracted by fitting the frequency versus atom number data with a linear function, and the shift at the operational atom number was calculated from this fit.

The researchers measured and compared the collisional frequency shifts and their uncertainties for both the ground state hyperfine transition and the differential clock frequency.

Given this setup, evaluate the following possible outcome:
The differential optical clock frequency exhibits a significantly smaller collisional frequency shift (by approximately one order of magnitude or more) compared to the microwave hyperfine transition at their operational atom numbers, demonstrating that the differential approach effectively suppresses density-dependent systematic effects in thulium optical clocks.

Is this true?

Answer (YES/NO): NO